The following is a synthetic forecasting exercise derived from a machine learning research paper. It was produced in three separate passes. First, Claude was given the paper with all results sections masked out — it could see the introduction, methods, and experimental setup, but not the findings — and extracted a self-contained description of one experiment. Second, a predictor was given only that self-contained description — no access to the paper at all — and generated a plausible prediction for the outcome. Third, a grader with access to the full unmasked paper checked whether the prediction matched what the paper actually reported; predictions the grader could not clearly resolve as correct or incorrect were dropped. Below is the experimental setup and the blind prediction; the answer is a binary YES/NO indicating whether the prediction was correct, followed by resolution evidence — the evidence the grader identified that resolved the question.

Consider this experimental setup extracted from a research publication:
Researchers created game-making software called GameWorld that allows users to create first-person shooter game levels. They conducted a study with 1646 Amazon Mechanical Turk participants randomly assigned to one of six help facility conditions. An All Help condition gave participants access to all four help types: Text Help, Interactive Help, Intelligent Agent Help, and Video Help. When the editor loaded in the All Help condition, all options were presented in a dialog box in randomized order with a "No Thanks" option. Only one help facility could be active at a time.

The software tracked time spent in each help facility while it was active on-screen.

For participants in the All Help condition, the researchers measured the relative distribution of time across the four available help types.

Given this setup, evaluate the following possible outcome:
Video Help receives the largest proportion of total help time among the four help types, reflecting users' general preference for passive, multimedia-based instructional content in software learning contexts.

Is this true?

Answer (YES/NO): NO